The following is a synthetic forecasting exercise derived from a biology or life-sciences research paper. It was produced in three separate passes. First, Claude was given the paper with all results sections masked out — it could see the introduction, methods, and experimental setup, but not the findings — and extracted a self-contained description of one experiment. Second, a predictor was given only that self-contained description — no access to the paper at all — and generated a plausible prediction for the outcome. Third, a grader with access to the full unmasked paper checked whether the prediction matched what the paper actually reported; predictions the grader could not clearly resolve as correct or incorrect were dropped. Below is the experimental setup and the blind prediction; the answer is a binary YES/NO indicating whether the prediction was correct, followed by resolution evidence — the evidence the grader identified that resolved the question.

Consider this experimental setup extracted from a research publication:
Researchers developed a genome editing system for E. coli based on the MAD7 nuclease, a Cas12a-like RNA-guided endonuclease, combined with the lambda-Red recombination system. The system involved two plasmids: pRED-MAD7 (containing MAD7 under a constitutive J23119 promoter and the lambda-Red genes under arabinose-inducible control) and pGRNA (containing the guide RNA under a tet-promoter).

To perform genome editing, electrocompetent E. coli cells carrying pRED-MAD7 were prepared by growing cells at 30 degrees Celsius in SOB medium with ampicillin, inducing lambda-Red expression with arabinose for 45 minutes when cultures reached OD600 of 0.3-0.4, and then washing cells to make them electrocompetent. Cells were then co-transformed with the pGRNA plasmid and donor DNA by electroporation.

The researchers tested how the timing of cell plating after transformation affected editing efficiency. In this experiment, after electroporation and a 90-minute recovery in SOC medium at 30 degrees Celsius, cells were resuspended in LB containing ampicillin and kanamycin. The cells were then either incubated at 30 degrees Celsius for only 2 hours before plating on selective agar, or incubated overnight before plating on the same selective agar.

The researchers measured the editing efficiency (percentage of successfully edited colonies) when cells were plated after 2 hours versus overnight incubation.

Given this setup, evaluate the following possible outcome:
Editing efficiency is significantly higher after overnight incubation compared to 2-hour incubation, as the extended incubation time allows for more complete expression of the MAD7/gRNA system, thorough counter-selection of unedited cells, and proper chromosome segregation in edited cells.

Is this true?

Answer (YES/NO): NO